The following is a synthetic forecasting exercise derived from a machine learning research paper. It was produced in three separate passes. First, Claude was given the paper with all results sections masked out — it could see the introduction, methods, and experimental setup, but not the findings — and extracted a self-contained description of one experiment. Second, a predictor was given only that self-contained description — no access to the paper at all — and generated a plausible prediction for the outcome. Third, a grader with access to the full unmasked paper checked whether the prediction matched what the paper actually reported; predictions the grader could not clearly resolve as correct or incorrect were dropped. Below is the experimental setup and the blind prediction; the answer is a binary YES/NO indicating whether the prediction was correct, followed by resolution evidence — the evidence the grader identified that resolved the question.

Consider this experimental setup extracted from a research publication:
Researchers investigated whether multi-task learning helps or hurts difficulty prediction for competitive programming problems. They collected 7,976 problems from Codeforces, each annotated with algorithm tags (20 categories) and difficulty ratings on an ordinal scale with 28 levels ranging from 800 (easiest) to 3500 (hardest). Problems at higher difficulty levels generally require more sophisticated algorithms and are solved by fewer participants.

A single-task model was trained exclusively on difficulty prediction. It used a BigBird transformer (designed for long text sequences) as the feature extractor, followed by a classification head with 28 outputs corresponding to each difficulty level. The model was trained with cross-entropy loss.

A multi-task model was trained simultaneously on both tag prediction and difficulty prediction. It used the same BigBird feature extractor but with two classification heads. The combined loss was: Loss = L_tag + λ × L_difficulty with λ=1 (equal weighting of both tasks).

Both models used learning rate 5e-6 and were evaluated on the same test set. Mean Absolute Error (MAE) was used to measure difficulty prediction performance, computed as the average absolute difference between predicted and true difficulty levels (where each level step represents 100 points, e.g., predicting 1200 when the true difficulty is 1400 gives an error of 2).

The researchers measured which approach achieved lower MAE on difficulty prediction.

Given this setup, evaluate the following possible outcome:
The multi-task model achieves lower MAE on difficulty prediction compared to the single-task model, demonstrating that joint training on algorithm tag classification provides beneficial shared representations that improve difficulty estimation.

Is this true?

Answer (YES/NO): NO